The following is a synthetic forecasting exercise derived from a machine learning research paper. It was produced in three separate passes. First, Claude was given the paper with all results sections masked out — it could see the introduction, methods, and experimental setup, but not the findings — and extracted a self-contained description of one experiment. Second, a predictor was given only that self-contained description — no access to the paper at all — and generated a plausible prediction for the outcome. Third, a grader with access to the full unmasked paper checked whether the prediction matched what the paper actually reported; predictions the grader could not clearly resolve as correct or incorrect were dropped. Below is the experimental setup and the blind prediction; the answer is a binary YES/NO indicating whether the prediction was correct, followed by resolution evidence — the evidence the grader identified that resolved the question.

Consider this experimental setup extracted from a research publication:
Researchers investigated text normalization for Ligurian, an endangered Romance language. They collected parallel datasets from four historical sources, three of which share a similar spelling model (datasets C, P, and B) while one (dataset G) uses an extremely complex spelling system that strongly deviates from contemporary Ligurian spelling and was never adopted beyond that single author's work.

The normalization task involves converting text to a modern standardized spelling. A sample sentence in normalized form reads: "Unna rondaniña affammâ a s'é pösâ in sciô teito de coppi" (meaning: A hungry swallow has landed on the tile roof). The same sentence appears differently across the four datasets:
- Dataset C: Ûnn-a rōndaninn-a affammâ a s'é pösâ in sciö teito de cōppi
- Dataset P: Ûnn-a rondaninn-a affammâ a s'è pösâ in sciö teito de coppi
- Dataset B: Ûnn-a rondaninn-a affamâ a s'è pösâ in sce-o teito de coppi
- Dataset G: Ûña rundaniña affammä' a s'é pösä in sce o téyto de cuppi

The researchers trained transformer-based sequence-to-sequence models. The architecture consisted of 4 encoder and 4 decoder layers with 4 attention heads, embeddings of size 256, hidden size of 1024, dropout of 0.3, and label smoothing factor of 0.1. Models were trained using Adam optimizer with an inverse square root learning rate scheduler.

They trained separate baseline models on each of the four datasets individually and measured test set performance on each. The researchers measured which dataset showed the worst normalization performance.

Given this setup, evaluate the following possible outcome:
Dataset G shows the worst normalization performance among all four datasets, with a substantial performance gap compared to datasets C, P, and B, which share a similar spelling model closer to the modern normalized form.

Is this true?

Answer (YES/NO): NO